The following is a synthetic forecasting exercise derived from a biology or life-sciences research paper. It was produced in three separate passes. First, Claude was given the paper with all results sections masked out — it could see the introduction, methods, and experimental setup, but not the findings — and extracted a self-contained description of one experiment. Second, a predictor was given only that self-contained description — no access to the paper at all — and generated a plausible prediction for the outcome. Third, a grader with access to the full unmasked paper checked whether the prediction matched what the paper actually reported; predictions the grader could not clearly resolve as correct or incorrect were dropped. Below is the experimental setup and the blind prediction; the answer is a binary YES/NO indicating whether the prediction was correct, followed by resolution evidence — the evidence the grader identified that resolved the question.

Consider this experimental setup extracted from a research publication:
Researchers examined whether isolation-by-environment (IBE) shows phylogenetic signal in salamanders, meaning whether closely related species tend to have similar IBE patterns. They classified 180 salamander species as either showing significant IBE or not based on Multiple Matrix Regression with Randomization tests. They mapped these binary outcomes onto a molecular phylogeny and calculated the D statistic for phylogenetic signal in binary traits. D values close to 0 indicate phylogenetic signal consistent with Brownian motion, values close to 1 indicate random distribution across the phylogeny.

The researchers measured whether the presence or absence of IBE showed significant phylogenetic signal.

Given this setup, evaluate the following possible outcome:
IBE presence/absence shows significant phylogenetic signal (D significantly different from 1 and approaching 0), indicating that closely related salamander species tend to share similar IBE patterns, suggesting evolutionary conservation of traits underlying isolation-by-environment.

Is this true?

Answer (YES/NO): NO